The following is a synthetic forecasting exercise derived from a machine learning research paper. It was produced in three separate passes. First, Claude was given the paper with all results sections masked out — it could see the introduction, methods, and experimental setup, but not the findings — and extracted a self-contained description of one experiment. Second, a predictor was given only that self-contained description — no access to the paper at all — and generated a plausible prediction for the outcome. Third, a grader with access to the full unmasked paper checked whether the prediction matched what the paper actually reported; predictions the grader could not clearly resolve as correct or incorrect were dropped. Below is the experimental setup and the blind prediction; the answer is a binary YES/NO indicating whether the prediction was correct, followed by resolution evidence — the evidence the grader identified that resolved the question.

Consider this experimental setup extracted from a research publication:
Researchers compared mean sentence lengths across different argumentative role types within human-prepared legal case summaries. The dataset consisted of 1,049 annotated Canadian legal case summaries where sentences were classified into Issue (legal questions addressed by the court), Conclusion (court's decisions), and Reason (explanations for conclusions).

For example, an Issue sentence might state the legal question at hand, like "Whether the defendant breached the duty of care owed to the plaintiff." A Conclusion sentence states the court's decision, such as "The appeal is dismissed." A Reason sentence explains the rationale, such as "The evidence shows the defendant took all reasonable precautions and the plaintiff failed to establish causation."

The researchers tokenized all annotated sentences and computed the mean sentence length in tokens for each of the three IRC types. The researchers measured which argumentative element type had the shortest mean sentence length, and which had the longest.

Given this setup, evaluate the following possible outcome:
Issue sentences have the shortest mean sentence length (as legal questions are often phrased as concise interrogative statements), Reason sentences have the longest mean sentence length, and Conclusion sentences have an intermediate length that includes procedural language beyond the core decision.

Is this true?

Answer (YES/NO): NO